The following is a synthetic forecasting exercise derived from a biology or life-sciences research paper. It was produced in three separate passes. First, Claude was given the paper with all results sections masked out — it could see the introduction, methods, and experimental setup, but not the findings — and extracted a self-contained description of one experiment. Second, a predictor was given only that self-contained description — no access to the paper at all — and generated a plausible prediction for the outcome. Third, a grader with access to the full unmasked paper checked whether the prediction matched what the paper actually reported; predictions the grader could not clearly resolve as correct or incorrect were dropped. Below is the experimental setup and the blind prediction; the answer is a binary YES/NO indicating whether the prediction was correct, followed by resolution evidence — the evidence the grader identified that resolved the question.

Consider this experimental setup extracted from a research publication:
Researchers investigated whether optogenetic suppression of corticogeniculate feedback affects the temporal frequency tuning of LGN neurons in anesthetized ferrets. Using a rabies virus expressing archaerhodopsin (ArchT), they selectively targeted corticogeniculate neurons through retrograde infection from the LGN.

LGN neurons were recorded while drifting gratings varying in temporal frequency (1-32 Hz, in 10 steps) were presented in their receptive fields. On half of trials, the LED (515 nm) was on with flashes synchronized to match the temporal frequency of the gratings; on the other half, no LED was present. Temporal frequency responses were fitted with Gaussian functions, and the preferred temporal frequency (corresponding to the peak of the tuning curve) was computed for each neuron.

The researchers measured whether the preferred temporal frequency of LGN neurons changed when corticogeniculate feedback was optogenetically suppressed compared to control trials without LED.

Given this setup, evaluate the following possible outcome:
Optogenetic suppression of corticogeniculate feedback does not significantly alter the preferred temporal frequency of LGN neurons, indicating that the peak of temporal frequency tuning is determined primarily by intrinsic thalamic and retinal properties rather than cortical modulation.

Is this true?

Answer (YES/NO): YES